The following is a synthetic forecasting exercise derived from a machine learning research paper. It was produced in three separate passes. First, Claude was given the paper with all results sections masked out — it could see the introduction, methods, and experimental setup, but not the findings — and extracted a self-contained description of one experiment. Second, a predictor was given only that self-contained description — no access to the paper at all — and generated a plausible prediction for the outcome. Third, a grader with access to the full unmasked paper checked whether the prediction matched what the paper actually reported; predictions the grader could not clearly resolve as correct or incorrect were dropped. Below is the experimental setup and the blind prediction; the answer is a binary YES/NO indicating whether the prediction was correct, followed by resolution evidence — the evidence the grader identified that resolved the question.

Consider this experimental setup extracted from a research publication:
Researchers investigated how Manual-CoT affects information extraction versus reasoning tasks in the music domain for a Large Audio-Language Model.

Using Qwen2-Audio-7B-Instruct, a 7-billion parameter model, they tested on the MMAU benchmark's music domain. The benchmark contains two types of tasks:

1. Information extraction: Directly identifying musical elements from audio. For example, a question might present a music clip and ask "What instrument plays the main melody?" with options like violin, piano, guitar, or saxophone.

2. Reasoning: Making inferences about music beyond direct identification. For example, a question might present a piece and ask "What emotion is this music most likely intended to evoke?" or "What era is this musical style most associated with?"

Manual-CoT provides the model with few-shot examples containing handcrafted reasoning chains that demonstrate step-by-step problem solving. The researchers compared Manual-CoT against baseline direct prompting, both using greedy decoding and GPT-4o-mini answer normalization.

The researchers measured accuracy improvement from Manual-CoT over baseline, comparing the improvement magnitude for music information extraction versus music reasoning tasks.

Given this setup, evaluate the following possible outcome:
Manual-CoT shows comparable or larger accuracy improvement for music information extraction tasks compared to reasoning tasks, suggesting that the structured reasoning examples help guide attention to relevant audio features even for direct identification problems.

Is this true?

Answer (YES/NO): YES